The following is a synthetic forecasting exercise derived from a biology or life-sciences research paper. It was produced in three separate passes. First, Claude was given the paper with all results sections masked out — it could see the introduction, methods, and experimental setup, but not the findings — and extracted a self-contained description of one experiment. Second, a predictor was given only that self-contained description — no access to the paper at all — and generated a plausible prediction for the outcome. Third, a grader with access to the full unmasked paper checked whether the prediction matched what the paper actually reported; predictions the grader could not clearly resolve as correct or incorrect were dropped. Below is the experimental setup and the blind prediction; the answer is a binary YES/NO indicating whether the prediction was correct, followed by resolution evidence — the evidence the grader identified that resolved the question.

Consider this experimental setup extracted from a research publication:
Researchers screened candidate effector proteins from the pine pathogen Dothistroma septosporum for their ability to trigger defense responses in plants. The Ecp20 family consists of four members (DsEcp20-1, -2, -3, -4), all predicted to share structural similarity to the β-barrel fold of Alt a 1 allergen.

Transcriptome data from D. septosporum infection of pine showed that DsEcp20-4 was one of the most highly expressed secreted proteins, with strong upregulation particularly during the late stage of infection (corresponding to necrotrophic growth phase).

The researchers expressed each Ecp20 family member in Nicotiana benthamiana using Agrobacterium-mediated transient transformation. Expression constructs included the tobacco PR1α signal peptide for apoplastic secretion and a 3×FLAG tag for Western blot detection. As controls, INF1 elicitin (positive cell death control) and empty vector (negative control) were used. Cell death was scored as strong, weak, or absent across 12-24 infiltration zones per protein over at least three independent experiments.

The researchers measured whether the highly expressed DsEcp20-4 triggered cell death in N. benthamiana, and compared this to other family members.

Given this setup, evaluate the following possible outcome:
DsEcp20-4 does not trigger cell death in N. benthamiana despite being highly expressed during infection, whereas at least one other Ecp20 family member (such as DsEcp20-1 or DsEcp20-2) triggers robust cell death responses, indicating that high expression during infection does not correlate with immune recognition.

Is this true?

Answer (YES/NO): NO